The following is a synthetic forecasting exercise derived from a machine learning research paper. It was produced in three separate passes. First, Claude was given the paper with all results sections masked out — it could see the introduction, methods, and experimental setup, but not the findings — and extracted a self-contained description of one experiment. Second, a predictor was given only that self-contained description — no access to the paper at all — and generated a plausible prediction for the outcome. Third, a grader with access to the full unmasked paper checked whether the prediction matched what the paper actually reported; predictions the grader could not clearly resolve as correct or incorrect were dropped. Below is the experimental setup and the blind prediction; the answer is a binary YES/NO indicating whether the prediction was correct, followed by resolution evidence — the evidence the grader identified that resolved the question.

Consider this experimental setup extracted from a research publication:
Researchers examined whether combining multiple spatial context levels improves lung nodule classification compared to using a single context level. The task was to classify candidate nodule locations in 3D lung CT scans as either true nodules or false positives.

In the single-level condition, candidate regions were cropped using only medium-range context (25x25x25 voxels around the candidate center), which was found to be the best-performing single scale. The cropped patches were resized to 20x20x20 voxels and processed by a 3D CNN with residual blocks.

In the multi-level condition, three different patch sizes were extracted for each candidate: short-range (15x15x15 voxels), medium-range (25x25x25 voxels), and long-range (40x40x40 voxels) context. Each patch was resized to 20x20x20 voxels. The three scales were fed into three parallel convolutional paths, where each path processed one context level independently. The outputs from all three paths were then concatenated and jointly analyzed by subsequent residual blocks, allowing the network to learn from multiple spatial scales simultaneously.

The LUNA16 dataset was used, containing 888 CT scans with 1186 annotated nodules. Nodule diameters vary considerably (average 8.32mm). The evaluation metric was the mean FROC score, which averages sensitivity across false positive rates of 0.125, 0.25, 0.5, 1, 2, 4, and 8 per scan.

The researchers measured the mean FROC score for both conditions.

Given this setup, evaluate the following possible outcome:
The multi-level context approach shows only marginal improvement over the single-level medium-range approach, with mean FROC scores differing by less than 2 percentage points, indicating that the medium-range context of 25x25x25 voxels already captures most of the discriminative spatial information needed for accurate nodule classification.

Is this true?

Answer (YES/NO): NO